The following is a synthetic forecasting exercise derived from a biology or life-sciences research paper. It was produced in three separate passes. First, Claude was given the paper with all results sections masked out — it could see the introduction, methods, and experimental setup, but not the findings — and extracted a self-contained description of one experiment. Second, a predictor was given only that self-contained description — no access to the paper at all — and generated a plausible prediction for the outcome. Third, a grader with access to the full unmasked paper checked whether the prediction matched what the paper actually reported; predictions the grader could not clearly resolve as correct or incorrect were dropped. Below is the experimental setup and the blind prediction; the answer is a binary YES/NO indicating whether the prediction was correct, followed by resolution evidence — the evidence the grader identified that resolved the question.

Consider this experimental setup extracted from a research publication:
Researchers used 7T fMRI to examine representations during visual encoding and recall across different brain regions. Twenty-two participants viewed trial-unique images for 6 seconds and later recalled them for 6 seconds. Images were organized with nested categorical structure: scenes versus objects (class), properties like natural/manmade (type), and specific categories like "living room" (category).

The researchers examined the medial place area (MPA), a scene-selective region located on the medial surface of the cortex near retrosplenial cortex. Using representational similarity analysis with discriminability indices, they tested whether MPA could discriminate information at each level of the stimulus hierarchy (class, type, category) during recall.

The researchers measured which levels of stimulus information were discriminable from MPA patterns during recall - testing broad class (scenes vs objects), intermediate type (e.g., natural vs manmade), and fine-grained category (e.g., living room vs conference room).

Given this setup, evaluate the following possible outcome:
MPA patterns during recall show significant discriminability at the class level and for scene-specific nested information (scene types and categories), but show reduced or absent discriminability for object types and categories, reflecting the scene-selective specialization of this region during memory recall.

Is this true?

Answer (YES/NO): NO